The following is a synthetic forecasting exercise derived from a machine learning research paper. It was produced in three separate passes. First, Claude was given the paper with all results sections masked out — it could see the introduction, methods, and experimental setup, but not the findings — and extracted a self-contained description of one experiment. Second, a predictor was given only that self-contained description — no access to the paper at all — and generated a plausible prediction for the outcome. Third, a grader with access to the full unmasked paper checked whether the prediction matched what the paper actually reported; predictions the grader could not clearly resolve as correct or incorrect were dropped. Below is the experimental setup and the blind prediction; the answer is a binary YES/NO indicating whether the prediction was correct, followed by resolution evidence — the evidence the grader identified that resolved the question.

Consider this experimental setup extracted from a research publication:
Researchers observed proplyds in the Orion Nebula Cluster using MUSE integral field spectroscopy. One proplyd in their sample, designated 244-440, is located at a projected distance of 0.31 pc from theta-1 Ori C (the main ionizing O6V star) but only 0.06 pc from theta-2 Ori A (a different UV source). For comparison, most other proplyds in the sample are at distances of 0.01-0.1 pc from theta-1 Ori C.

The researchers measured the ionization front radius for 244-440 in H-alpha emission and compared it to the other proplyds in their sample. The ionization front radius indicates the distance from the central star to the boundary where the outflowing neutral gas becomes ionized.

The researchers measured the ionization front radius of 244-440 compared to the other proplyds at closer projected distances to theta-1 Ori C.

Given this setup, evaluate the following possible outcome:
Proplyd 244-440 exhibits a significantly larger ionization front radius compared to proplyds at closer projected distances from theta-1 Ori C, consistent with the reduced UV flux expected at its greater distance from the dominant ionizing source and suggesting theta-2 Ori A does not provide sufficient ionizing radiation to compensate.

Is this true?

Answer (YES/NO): NO